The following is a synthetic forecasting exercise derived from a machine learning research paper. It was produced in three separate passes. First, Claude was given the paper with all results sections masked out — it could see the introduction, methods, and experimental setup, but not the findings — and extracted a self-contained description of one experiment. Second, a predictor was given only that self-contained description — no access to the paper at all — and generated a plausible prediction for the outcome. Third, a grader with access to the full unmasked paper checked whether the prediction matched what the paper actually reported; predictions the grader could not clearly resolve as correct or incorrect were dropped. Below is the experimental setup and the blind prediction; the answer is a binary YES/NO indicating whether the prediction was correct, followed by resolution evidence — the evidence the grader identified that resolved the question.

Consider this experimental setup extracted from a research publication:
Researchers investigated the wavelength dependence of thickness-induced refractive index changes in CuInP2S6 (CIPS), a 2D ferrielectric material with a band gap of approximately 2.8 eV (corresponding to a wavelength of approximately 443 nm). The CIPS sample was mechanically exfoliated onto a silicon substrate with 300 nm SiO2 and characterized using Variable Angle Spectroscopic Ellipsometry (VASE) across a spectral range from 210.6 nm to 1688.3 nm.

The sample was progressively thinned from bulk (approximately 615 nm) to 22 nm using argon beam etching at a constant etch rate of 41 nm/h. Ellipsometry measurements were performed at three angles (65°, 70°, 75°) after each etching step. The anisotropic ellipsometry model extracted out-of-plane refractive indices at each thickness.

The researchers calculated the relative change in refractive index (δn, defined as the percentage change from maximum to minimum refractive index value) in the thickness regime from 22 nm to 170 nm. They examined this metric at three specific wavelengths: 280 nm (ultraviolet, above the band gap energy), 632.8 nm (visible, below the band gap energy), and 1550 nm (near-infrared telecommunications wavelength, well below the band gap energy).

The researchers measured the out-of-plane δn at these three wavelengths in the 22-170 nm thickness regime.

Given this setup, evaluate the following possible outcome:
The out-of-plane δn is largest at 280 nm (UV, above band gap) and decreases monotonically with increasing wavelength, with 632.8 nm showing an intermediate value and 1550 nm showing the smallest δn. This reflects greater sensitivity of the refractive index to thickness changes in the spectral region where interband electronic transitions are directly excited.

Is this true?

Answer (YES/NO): YES